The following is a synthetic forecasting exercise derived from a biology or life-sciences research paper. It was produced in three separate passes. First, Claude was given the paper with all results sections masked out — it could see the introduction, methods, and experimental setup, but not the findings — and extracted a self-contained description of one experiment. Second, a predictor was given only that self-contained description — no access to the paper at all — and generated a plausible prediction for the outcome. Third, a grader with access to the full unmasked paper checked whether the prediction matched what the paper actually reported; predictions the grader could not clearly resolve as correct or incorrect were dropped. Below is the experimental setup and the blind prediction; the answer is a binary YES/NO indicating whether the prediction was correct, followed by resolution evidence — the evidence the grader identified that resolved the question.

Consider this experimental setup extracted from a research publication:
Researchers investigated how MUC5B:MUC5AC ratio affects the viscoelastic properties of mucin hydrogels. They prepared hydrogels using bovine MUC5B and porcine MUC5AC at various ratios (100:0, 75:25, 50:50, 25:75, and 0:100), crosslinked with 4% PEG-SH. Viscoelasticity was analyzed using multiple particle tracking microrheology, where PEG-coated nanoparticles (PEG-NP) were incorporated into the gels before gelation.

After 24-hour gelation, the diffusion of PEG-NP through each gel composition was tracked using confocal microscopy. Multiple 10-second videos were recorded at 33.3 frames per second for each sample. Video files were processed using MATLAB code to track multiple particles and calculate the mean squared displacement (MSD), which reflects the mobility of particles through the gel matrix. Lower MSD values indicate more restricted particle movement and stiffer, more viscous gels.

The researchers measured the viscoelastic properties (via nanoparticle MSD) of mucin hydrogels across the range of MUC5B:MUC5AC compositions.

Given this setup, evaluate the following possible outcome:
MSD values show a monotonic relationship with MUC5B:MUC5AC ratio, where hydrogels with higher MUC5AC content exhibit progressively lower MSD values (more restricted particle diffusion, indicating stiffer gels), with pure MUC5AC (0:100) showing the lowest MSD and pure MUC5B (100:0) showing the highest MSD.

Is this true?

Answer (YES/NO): YES